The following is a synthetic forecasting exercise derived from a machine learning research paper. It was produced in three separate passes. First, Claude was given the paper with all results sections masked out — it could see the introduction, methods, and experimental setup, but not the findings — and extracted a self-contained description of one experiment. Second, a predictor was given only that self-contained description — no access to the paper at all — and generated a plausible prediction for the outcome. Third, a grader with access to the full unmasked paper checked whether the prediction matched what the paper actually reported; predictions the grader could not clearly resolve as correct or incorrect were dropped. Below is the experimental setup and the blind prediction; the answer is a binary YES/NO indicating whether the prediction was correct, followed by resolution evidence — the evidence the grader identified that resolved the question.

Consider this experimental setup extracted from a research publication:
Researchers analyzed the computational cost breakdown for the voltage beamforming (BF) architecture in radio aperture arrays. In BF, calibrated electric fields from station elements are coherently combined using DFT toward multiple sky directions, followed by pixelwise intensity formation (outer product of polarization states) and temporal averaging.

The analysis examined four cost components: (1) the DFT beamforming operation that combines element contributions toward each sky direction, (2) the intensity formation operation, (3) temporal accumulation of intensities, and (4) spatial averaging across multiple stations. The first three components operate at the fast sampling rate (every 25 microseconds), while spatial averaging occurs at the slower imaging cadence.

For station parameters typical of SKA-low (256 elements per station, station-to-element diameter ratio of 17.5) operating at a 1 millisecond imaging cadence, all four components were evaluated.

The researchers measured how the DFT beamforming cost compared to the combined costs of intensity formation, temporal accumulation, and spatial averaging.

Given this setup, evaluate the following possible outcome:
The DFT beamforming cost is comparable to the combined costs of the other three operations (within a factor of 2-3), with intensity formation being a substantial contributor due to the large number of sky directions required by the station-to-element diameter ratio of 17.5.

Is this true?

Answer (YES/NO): NO